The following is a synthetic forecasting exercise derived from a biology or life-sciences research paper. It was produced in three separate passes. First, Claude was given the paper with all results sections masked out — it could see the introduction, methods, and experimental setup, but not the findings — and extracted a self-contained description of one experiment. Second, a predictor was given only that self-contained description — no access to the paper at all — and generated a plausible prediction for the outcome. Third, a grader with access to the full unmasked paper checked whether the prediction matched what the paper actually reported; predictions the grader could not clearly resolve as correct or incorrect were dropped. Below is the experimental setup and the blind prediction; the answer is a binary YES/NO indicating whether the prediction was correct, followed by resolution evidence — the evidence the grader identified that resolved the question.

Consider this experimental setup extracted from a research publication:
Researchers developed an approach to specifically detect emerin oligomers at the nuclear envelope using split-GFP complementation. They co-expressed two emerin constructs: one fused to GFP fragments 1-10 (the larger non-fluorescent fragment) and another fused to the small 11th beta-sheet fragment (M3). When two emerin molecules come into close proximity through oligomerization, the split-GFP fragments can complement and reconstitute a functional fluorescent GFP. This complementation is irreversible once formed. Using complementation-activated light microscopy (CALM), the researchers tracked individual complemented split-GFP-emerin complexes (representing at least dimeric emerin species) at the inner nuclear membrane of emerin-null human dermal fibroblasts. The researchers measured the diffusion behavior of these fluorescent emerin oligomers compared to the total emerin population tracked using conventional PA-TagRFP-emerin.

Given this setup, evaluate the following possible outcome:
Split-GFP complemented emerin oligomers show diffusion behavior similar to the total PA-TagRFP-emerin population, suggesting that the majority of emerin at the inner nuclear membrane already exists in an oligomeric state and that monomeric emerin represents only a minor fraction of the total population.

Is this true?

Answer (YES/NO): NO